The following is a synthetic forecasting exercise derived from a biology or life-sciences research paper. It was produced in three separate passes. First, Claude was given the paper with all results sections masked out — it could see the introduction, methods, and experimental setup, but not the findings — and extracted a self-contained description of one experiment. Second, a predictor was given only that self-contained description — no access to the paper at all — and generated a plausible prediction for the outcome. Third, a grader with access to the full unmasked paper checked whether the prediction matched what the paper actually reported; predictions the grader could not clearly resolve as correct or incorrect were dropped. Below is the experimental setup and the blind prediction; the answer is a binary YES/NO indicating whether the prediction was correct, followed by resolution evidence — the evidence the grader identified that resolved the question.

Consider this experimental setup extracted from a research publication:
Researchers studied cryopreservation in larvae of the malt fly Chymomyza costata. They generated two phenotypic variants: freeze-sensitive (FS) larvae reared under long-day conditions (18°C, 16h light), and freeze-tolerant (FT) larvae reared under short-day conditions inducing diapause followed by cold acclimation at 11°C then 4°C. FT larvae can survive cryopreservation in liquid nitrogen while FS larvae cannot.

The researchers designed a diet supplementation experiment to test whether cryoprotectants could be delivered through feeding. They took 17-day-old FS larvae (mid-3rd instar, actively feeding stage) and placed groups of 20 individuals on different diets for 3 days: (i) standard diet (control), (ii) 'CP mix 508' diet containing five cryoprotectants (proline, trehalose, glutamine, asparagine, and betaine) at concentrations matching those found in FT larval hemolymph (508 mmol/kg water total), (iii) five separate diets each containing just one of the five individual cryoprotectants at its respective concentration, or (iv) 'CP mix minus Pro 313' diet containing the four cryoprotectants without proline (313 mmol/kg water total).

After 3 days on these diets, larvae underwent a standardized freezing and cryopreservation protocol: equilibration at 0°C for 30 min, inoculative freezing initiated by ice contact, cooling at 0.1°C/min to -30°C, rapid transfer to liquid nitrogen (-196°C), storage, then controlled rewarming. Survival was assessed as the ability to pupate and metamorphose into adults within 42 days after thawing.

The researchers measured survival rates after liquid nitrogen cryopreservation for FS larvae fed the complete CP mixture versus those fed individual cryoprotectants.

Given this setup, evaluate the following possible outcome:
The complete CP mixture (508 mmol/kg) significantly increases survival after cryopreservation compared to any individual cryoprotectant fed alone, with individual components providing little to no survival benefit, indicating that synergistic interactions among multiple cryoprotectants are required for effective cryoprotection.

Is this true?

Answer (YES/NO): NO